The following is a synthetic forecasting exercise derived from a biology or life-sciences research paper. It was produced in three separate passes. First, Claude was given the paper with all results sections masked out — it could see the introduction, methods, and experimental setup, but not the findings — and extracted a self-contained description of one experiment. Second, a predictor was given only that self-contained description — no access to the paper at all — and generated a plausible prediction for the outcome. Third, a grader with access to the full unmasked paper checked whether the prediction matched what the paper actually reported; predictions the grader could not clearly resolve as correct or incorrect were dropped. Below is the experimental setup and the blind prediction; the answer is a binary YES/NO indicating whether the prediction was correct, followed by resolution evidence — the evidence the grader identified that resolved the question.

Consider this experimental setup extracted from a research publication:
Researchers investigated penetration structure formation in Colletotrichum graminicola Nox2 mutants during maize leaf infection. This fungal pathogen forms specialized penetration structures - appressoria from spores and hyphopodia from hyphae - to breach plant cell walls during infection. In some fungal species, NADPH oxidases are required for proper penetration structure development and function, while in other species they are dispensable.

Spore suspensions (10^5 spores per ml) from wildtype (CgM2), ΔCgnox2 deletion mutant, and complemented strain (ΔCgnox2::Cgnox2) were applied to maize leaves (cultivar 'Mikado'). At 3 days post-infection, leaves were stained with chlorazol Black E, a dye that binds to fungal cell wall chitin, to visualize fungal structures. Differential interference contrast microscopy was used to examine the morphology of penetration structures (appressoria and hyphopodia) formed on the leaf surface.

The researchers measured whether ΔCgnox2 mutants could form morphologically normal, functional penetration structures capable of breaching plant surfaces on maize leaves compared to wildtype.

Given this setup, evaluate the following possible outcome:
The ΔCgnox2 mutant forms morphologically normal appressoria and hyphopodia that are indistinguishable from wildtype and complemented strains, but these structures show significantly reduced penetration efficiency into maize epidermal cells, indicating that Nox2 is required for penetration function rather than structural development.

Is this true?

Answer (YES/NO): YES